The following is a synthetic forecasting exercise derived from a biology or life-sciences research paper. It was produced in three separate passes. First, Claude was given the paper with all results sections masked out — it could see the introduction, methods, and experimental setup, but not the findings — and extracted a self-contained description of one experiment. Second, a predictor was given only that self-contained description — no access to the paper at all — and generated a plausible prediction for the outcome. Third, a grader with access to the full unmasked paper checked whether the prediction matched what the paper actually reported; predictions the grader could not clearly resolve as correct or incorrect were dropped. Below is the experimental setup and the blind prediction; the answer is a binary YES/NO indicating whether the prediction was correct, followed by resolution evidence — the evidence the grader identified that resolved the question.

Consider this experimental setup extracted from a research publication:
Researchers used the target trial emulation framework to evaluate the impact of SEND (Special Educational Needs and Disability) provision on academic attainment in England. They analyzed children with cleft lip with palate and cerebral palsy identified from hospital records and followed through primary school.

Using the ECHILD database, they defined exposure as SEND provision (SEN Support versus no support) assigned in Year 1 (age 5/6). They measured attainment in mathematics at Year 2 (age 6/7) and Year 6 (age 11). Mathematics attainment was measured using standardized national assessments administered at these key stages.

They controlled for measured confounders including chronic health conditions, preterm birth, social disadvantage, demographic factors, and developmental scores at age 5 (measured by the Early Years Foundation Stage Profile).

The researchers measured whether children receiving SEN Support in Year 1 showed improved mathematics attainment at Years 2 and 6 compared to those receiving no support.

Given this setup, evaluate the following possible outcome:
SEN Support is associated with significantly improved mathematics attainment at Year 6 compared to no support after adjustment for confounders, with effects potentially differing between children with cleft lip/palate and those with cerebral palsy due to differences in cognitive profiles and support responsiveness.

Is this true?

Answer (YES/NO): NO